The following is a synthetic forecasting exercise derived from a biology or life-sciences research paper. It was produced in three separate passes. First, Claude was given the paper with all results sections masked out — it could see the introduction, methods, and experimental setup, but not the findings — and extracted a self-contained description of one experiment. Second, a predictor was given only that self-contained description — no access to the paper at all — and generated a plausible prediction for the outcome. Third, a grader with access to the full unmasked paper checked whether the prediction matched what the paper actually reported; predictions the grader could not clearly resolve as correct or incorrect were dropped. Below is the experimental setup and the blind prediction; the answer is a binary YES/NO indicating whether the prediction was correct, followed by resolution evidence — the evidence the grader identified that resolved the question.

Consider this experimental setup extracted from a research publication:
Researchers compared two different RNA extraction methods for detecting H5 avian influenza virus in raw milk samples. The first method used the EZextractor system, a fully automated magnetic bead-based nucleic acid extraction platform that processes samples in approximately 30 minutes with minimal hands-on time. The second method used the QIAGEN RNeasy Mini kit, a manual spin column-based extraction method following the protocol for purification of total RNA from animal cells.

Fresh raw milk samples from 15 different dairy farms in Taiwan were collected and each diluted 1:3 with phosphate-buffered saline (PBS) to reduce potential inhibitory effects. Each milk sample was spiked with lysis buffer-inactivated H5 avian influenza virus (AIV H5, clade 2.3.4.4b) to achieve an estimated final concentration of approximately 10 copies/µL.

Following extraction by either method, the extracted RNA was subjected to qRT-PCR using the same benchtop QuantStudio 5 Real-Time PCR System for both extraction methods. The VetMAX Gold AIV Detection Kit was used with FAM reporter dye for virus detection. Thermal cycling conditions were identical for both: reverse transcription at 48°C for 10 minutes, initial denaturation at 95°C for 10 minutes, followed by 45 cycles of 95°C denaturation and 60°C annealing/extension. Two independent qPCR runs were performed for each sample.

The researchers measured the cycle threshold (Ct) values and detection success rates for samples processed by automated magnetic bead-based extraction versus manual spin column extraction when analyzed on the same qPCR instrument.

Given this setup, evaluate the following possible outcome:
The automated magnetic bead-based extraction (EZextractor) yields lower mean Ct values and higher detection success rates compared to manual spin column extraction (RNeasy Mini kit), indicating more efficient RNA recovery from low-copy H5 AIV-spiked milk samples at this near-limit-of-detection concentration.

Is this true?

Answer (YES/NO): NO